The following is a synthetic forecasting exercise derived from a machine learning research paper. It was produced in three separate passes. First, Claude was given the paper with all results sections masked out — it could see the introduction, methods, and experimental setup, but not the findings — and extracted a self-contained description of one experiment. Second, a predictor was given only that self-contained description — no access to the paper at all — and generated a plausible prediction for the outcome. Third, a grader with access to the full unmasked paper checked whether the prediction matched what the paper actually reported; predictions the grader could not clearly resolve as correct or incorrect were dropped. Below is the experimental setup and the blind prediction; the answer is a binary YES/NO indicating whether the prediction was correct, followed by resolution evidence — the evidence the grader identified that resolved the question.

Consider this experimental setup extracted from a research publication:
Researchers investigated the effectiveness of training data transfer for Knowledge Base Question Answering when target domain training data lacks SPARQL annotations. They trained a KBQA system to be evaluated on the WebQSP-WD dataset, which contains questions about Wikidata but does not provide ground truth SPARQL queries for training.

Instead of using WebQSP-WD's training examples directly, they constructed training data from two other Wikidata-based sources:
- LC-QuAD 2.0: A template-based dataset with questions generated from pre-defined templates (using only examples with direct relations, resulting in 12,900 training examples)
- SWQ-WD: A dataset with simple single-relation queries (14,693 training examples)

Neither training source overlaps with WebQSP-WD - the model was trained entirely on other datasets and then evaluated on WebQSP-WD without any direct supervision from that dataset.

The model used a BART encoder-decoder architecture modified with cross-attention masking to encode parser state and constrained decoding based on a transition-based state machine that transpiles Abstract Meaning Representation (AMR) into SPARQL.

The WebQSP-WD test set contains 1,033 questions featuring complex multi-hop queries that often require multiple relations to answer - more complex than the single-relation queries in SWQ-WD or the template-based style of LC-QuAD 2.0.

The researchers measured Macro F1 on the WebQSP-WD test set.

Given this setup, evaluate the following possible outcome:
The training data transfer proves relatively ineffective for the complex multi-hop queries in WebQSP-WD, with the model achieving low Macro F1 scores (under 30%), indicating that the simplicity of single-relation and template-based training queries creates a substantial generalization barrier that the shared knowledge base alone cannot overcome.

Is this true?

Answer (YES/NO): NO